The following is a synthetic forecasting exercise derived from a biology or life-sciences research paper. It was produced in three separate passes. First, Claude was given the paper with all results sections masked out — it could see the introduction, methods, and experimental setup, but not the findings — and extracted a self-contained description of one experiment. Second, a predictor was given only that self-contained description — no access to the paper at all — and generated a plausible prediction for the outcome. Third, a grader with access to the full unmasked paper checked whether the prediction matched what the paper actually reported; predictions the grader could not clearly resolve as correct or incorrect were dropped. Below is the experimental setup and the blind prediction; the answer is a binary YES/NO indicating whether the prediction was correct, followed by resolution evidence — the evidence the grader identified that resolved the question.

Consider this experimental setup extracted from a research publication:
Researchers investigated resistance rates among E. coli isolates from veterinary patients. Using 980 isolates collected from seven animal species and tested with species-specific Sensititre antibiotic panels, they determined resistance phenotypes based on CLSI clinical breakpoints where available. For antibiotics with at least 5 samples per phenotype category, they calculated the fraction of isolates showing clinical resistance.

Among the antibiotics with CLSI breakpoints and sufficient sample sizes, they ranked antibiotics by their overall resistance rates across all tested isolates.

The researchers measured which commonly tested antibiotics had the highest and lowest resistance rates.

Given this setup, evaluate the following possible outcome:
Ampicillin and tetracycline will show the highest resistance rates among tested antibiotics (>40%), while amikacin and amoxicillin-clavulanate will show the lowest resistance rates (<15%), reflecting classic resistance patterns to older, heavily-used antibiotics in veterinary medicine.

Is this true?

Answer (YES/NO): NO